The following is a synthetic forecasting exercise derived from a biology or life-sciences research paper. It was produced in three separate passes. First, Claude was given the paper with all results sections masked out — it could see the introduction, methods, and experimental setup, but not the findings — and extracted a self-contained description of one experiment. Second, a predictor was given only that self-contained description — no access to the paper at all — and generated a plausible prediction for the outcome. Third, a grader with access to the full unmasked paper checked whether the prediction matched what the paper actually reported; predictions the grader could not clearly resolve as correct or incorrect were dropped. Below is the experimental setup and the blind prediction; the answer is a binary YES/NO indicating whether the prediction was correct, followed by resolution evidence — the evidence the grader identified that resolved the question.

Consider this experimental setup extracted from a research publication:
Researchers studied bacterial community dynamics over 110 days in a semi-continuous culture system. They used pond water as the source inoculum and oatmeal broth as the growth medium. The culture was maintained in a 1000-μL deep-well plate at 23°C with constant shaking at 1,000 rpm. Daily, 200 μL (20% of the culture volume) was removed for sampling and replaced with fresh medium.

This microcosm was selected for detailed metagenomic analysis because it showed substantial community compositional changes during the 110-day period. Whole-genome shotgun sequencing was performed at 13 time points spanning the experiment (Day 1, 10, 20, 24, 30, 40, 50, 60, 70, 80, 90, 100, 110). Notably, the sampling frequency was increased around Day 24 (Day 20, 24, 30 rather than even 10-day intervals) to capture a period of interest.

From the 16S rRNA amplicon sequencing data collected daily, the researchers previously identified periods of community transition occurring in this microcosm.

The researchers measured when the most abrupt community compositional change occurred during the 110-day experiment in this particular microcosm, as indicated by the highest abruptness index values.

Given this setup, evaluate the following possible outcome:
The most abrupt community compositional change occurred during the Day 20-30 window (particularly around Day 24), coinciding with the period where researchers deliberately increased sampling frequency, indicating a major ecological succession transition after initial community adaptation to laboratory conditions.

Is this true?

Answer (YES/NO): NO